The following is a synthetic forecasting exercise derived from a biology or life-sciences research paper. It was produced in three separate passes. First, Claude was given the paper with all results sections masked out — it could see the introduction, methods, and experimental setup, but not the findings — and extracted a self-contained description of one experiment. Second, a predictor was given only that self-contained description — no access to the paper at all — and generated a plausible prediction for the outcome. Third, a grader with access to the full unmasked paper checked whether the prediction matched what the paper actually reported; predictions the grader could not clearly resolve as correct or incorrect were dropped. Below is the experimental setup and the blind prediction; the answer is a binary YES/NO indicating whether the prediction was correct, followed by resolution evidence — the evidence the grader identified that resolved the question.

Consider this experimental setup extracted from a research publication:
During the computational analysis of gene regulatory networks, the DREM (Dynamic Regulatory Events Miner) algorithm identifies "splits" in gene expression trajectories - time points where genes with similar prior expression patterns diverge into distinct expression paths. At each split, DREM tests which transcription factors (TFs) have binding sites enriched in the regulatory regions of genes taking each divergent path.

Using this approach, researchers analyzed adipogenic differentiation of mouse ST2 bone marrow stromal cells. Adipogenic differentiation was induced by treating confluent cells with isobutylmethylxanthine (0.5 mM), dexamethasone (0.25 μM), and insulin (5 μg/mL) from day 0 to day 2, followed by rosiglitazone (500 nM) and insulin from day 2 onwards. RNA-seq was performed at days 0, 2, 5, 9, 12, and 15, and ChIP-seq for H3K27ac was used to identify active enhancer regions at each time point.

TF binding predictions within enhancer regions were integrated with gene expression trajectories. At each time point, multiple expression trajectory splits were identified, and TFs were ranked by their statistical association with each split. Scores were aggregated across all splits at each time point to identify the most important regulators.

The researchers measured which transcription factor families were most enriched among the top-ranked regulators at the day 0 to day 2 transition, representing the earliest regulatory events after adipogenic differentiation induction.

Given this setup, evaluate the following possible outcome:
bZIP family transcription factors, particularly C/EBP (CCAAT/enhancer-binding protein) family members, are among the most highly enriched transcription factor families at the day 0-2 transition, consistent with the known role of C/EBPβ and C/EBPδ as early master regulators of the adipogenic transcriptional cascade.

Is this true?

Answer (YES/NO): NO